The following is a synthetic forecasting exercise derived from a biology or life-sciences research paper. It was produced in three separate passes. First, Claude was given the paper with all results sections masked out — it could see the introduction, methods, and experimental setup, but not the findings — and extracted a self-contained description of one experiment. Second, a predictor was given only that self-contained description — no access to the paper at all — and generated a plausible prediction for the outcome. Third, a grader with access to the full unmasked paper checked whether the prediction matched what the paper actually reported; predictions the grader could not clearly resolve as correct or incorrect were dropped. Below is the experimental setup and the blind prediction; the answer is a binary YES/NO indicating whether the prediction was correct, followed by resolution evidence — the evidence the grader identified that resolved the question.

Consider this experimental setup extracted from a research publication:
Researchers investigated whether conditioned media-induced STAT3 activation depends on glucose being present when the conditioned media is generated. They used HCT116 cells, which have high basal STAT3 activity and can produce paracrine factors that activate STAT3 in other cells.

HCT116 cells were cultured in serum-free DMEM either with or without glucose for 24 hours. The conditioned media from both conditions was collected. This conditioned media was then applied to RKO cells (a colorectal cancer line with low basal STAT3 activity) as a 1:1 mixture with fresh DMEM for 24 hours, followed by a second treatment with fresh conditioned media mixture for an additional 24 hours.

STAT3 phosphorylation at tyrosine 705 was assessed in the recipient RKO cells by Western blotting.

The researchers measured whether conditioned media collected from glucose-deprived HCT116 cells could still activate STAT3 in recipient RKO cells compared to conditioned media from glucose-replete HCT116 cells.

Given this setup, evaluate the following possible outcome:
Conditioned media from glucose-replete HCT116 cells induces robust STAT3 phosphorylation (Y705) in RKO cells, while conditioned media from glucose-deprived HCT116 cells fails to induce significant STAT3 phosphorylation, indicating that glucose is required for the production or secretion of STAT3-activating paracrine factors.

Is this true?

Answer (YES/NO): YES